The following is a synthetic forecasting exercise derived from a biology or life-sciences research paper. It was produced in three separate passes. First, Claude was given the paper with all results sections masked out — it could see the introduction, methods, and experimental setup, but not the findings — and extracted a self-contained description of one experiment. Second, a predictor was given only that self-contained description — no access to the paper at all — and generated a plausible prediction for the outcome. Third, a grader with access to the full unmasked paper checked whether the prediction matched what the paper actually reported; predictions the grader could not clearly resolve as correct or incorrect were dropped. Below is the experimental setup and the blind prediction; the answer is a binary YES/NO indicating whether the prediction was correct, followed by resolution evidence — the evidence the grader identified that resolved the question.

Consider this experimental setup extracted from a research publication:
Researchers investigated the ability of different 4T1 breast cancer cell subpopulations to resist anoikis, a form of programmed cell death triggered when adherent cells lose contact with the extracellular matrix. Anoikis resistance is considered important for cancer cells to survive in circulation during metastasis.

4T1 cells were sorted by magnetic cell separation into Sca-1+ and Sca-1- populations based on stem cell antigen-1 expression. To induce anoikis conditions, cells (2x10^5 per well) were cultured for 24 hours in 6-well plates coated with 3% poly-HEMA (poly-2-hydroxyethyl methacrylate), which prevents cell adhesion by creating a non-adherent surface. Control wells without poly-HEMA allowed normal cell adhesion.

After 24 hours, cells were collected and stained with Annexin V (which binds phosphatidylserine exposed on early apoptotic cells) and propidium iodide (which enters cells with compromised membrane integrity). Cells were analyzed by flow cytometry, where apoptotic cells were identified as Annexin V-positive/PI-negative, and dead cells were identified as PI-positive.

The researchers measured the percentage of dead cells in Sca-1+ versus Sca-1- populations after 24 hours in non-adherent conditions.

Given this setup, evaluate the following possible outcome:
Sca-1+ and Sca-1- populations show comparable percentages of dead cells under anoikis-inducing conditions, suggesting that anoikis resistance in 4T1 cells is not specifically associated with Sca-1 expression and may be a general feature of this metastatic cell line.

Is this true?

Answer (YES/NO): YES